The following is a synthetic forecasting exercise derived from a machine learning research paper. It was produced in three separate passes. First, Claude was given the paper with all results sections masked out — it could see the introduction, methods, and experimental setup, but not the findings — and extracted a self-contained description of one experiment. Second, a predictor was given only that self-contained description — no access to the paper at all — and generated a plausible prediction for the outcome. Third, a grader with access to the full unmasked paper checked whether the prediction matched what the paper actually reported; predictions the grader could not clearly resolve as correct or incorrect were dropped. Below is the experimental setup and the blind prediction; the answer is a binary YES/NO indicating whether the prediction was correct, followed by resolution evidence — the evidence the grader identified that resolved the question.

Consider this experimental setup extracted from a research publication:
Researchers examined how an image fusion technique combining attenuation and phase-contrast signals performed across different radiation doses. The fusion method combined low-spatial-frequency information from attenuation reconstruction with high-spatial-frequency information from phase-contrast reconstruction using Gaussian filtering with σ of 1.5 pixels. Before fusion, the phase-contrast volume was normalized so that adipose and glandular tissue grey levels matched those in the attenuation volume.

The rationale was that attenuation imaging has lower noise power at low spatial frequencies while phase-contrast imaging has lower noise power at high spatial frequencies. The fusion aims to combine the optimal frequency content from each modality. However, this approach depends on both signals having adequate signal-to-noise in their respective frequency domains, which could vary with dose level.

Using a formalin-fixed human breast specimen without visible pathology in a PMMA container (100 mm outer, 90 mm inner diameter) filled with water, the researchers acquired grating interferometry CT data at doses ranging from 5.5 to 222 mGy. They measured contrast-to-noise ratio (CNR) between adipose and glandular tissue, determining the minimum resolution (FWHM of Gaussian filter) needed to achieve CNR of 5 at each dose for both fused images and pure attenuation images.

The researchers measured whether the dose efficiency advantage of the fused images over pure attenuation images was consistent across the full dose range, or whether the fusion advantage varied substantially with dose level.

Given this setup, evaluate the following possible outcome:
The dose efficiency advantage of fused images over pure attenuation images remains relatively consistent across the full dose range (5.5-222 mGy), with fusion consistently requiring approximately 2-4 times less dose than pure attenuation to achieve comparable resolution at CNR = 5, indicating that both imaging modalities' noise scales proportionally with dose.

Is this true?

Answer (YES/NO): NO